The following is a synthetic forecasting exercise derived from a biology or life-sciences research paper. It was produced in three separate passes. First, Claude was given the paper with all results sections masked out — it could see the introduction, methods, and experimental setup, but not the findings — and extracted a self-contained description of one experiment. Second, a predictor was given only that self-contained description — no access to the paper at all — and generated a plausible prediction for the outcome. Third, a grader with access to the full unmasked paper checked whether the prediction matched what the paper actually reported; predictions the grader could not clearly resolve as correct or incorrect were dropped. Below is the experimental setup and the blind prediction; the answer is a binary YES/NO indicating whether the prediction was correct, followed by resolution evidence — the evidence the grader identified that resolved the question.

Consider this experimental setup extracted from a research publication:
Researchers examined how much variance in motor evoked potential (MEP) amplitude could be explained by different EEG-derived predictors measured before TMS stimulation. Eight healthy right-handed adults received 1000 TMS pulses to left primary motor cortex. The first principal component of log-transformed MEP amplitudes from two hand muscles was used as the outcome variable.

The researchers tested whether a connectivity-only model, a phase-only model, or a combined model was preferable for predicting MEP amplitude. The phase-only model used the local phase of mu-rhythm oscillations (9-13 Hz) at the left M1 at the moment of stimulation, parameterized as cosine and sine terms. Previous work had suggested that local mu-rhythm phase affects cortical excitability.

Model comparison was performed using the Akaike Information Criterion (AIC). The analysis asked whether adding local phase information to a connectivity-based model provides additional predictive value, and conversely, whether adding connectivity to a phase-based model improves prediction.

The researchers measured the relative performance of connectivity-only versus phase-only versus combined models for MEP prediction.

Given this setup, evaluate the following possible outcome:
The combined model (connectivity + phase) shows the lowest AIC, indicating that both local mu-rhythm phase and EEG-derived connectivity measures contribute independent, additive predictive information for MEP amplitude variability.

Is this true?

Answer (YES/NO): YES